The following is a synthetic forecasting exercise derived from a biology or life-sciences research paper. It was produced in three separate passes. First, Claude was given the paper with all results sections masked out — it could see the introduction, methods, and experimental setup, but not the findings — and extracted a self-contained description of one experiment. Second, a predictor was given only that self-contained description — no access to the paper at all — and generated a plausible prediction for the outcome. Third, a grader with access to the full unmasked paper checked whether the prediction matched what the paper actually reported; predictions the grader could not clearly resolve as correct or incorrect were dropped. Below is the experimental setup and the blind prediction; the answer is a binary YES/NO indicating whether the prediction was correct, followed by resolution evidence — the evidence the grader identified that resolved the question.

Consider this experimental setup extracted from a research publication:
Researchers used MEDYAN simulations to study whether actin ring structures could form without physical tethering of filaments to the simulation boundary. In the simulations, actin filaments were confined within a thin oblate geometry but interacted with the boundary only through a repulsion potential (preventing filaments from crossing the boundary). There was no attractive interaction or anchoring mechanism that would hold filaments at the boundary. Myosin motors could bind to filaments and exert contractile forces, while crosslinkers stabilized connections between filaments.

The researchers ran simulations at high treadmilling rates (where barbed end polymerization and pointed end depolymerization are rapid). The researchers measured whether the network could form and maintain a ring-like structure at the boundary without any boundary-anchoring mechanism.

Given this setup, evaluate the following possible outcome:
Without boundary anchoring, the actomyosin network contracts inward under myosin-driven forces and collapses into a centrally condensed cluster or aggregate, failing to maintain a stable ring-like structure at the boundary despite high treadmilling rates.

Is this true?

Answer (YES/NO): NO